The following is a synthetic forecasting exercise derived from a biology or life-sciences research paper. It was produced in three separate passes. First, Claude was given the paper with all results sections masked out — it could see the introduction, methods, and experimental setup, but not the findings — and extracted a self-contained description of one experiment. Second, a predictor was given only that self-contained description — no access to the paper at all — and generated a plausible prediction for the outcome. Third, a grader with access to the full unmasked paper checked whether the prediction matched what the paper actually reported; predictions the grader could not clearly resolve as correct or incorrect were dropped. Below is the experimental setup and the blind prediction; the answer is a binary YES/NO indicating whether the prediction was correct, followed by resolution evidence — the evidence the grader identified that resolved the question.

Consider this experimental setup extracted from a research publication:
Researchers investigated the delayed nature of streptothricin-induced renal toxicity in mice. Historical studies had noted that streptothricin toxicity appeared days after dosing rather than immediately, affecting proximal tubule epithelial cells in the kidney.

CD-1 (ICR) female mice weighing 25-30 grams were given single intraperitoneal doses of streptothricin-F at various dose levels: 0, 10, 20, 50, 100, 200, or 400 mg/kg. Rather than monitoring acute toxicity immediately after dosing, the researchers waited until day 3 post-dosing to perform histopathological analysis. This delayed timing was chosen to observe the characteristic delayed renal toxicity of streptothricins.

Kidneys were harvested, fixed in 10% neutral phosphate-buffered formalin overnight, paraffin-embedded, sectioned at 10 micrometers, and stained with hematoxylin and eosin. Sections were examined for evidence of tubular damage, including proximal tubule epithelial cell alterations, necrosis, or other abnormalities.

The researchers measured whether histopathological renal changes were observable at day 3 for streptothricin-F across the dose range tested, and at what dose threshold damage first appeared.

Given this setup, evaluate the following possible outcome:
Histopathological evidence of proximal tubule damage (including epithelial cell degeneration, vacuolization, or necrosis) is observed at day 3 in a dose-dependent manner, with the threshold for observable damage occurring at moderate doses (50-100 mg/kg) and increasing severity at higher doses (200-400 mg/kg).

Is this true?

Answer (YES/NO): YES